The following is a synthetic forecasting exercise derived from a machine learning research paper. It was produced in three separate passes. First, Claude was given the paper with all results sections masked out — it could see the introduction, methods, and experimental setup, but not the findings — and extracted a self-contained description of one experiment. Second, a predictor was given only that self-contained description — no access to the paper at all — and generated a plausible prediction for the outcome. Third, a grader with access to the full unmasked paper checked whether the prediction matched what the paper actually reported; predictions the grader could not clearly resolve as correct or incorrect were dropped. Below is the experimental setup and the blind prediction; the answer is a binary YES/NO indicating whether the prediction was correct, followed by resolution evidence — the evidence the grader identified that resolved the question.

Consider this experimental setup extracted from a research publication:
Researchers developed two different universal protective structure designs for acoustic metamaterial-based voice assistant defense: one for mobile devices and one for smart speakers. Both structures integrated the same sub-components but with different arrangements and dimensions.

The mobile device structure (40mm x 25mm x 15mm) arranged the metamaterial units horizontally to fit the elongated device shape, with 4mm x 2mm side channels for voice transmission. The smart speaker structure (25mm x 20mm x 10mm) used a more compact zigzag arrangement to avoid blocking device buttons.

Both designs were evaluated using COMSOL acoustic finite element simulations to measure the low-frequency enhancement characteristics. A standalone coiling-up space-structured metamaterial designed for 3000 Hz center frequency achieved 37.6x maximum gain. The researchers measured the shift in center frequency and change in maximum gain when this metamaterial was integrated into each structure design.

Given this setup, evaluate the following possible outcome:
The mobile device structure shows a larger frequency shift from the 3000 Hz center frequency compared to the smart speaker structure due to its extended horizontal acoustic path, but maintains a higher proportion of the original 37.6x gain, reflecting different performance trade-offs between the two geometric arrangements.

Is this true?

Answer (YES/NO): NO